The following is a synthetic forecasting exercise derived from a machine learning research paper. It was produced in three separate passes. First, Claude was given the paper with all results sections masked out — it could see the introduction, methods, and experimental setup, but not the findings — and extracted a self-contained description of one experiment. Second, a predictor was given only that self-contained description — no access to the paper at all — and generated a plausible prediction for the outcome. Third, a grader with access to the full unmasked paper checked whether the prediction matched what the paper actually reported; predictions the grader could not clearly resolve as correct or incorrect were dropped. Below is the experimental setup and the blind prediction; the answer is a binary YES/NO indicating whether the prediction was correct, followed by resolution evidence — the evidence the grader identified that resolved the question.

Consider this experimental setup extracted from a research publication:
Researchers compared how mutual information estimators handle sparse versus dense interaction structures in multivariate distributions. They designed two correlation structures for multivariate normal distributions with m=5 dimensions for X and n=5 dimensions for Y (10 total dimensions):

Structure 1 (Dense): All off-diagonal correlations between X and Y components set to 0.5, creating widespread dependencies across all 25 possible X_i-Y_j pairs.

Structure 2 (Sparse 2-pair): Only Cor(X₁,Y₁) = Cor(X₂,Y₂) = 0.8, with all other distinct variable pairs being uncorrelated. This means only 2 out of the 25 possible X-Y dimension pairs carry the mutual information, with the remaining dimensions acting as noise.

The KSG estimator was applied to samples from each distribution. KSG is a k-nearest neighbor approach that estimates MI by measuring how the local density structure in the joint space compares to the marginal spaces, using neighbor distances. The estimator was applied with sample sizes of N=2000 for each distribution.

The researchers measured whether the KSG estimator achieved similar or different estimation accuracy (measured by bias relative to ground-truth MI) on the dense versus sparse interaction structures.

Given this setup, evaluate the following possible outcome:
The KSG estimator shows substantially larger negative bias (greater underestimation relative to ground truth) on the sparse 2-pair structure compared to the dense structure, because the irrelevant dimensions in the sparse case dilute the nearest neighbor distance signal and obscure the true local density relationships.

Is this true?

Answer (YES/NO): YES